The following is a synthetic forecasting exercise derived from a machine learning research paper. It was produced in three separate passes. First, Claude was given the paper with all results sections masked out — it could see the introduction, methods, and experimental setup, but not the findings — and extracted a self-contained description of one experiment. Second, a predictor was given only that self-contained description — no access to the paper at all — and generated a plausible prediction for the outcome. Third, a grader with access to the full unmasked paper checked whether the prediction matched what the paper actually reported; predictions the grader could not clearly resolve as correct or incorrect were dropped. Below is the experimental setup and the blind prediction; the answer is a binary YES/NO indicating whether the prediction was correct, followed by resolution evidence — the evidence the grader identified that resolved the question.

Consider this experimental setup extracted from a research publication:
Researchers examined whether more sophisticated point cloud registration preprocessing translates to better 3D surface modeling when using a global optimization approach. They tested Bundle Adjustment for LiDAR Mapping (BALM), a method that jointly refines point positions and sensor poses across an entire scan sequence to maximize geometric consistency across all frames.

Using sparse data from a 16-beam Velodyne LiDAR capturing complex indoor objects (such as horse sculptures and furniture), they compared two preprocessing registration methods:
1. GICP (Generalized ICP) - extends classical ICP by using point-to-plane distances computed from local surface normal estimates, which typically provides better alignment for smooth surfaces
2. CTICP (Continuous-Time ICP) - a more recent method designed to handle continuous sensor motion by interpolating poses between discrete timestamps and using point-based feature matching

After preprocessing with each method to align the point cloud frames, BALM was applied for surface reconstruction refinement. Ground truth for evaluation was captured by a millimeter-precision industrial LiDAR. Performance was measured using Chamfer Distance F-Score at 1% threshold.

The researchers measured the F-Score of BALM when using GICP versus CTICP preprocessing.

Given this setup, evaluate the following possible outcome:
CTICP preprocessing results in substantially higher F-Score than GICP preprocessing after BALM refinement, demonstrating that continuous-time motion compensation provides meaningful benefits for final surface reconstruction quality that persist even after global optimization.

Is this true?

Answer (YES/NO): NO